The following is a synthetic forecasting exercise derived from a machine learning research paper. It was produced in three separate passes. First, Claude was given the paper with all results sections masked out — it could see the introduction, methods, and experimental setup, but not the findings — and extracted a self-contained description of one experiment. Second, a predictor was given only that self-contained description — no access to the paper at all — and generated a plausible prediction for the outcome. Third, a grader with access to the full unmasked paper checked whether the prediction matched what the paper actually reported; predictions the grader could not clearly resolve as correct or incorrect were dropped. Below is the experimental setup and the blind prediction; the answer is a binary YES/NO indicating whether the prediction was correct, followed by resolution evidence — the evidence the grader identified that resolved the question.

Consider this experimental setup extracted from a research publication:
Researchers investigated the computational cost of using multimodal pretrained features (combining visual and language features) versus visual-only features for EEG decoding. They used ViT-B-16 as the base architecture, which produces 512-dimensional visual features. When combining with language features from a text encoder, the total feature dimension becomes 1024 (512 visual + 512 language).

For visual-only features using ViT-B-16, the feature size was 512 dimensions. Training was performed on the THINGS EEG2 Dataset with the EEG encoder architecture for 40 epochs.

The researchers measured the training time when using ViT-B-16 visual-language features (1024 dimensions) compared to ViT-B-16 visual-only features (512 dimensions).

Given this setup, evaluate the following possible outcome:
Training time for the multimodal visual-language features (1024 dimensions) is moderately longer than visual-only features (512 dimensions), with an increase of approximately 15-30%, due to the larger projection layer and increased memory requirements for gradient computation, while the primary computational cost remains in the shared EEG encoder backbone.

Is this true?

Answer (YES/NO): NO